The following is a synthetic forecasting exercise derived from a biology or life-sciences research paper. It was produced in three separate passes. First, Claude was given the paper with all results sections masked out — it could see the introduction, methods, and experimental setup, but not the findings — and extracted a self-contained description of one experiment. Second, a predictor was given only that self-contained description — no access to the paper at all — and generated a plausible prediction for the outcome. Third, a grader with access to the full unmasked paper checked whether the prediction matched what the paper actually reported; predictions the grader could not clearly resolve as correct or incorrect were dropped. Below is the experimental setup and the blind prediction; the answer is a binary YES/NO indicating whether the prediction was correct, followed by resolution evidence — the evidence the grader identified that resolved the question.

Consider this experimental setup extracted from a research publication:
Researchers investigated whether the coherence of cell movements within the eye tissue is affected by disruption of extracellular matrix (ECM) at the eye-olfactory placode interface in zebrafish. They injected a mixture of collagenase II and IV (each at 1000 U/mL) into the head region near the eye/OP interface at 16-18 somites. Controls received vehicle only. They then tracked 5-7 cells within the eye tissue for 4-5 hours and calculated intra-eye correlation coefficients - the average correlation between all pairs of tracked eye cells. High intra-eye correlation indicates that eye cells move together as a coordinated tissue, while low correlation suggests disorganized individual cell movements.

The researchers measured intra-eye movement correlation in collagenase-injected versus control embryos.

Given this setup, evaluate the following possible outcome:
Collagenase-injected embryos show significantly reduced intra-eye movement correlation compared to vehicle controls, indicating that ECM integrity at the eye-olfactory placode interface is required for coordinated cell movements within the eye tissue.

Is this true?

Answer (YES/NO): NO